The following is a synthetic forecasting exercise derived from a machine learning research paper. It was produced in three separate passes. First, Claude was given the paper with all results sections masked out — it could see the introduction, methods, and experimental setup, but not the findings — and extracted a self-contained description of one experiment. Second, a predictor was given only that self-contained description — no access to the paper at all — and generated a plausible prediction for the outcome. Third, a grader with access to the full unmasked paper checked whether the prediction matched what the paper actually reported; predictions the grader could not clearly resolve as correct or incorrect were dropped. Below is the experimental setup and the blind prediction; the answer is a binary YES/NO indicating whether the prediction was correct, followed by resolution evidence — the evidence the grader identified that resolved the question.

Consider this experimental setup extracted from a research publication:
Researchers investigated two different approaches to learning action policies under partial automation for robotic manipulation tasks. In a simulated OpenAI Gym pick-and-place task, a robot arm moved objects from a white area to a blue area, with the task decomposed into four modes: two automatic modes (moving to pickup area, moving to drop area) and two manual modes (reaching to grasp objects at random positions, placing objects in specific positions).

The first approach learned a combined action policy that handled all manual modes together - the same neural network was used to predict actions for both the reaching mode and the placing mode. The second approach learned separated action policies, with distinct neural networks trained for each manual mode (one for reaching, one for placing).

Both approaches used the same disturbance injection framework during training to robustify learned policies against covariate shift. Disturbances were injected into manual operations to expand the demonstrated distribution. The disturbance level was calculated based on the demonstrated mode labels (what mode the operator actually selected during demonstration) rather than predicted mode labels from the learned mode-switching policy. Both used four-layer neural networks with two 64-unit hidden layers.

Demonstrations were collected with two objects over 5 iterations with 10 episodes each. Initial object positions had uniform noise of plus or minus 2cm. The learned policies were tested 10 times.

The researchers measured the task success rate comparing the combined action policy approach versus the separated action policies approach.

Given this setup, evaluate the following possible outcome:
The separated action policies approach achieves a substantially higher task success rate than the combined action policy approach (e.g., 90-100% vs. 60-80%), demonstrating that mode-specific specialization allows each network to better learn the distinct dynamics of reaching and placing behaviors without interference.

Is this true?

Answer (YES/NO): NO